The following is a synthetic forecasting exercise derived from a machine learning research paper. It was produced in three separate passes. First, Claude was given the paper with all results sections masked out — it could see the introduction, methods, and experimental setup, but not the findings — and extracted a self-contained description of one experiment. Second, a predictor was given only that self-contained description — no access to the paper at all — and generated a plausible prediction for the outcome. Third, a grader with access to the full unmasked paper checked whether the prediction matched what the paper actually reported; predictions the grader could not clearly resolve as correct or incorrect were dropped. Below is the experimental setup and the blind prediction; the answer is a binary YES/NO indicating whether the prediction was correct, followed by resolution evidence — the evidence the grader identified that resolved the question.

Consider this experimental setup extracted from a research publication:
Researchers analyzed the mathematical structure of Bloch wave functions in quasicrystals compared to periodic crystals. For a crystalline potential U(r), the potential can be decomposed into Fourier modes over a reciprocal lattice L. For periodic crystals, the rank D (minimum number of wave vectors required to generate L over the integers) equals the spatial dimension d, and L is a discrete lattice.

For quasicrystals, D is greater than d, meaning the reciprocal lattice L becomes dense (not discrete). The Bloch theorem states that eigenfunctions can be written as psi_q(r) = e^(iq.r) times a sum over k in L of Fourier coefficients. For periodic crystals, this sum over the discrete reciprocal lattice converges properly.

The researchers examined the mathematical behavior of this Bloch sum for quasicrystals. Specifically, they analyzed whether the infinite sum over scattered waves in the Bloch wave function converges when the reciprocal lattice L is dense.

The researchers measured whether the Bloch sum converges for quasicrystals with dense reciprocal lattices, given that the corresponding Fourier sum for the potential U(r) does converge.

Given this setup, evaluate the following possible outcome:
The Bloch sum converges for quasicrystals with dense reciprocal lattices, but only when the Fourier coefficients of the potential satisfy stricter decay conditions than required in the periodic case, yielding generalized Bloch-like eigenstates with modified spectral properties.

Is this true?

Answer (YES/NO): NO